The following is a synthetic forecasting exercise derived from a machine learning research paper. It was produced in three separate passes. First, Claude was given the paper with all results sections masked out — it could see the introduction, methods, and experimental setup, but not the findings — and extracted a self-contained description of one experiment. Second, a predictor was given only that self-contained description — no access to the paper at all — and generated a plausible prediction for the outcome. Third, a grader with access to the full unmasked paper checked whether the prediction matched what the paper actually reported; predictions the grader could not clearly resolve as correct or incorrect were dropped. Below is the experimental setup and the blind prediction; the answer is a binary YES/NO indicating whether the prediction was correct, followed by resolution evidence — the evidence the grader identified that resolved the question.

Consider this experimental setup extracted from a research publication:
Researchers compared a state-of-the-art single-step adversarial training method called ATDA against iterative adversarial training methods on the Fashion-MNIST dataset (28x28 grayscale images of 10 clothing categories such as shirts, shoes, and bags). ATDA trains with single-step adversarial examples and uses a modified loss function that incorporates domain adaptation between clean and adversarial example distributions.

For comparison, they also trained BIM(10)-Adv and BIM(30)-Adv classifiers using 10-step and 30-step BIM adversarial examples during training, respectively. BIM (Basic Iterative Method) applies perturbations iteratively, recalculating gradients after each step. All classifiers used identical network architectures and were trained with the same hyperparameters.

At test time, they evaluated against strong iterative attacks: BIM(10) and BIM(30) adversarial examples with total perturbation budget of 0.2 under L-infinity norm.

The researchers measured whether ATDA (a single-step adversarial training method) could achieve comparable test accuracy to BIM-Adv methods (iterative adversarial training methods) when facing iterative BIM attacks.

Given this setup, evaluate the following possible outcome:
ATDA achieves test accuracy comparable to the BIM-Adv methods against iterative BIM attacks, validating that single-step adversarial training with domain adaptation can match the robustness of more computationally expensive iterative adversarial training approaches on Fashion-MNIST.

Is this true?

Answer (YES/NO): NO